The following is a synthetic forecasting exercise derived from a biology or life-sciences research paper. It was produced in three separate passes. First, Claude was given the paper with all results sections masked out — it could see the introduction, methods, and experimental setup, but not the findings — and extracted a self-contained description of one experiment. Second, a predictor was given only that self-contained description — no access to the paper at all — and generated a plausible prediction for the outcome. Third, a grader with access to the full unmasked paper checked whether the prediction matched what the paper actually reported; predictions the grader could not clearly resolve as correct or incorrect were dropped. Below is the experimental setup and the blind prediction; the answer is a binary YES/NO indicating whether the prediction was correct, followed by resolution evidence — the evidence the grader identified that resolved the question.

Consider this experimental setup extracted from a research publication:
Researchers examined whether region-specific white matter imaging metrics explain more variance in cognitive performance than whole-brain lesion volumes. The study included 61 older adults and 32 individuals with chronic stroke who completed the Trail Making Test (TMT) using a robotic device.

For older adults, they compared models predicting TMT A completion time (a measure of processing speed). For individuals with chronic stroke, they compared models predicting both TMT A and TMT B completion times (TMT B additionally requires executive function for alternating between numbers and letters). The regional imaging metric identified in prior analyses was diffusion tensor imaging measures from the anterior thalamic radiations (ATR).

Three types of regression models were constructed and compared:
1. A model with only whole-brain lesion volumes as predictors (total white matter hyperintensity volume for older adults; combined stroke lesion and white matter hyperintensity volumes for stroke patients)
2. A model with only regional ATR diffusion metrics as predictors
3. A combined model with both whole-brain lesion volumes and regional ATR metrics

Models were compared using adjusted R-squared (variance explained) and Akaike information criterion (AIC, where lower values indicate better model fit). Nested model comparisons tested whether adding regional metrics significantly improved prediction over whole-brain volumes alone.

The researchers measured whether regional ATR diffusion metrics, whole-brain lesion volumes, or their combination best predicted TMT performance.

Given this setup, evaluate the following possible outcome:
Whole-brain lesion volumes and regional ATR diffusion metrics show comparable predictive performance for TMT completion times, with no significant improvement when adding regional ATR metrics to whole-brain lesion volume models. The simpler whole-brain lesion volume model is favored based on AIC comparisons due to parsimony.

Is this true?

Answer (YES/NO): NO